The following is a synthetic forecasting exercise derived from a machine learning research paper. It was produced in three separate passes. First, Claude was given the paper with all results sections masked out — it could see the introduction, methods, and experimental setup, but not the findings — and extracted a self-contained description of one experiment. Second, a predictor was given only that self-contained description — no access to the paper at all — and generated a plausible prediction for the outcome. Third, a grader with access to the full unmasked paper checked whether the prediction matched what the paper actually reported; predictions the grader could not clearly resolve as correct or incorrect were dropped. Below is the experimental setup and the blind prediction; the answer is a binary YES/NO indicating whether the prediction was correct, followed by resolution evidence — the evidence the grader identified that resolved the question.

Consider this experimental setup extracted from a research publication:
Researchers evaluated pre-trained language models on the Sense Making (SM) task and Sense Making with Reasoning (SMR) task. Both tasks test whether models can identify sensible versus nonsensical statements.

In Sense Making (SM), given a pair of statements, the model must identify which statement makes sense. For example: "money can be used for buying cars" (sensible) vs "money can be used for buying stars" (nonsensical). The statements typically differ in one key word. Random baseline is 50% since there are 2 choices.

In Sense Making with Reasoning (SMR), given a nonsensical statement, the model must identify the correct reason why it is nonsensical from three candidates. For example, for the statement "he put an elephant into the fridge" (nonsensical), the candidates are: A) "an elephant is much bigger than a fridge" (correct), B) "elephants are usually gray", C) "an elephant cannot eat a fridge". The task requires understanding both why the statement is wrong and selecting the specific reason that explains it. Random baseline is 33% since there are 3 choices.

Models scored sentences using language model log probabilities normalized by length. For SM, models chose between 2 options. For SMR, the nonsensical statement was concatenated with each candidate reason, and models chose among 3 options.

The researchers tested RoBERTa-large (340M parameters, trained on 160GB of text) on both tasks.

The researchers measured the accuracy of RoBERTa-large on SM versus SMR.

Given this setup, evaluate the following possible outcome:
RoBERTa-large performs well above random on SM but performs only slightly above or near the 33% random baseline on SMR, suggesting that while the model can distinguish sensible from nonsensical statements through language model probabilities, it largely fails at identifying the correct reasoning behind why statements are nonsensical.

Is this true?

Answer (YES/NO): NO